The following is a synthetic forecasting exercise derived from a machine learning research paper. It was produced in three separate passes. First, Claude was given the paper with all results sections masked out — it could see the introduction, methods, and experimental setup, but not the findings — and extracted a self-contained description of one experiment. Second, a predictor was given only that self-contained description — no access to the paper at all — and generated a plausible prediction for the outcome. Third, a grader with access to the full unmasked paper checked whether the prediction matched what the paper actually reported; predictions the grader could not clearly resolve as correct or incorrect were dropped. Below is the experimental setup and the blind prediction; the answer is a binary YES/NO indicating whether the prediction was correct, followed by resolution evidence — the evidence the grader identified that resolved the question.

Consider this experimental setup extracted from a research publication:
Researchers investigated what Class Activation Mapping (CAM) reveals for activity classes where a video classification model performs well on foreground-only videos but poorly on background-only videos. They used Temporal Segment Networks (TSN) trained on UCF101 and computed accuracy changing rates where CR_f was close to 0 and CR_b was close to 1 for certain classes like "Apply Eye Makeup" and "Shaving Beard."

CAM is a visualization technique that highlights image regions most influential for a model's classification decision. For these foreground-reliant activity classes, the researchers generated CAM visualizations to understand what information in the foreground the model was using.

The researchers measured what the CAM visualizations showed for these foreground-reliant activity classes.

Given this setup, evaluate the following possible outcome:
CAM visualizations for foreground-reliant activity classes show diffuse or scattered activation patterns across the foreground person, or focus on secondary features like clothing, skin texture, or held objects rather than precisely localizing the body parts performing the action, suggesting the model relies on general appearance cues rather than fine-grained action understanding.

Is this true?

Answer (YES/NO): NO